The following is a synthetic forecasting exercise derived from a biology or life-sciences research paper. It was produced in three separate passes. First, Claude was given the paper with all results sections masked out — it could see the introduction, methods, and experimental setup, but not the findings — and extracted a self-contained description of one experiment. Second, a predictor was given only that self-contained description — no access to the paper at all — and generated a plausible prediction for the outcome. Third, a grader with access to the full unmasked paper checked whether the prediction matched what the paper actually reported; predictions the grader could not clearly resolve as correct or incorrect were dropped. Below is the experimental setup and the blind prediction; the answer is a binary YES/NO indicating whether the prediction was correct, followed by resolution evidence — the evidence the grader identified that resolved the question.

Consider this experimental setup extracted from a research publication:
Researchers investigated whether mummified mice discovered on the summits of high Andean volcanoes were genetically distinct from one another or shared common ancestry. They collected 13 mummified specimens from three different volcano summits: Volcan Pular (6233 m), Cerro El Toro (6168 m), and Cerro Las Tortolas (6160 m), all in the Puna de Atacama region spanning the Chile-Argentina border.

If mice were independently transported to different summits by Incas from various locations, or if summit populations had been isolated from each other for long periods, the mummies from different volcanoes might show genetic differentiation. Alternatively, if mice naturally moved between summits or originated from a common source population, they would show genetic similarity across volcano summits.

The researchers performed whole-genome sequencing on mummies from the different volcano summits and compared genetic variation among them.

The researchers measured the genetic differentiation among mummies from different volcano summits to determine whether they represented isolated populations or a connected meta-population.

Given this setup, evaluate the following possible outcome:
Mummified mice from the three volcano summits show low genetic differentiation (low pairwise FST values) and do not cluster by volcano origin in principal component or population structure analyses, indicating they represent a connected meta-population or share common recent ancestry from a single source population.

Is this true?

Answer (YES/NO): NO